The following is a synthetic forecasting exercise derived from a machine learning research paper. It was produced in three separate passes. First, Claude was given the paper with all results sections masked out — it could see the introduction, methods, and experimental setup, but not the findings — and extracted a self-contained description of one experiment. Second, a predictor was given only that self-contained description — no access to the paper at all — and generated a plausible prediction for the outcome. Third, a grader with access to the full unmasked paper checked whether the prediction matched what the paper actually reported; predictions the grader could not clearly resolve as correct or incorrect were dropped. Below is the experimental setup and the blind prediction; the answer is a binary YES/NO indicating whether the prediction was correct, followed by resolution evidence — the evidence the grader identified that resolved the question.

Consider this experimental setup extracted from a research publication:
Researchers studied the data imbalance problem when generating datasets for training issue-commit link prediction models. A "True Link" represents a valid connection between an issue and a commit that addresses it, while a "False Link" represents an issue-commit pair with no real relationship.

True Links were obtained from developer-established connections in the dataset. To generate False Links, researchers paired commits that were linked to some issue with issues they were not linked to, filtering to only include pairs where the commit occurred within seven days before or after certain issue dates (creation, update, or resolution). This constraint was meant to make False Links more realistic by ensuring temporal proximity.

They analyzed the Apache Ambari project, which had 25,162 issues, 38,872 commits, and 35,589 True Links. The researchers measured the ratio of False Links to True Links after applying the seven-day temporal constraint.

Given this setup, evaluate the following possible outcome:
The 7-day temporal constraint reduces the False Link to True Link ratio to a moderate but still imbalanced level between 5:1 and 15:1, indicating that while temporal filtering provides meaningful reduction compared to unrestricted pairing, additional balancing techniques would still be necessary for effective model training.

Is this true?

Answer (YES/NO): NO